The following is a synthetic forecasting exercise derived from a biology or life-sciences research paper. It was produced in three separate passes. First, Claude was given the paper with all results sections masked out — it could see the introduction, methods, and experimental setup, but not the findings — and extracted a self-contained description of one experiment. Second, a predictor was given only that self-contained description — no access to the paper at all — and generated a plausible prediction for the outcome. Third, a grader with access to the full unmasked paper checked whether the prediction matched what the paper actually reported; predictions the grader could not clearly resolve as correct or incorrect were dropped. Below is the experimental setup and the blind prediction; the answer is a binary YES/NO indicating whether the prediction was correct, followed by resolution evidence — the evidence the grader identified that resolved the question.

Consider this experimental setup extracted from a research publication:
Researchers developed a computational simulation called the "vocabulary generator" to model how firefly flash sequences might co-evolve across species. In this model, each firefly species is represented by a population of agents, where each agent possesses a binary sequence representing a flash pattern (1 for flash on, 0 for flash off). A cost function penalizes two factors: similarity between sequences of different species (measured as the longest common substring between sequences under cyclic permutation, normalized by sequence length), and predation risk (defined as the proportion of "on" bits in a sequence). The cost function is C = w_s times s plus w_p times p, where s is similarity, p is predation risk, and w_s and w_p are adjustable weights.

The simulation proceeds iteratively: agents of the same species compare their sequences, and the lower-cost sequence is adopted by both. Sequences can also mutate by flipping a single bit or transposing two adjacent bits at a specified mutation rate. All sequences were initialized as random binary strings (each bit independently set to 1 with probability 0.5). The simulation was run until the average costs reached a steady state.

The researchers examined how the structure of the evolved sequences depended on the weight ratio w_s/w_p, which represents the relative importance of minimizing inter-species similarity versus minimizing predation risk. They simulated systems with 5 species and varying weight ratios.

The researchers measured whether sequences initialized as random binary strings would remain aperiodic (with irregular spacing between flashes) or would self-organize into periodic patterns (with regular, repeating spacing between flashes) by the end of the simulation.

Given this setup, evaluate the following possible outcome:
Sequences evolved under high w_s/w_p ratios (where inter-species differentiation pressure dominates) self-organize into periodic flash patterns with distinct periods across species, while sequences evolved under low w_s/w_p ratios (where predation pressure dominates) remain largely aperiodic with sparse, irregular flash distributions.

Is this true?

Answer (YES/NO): NO